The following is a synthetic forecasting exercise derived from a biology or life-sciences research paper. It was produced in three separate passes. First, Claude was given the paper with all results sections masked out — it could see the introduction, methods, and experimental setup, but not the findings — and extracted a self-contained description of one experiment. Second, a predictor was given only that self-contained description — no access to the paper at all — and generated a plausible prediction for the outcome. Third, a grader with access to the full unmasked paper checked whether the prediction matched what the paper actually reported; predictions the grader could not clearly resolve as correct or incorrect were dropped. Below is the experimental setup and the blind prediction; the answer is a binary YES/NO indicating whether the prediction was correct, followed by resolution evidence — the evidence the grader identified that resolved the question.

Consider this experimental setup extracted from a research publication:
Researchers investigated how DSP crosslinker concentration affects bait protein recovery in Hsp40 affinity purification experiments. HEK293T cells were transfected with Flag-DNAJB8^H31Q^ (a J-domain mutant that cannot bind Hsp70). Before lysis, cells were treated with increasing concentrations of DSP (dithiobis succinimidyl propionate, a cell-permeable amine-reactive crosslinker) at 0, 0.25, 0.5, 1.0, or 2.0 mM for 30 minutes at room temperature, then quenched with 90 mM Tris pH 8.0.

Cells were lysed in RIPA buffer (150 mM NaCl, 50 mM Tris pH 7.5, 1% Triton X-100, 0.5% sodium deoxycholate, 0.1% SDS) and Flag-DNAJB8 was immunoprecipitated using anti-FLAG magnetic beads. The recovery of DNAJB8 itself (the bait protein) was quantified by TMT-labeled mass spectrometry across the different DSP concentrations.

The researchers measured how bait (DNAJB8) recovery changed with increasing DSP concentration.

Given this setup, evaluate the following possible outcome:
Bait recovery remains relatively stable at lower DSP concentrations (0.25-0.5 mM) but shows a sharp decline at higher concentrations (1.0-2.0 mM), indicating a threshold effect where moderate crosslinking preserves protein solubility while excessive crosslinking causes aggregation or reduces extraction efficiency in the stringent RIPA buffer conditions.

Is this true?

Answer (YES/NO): NO